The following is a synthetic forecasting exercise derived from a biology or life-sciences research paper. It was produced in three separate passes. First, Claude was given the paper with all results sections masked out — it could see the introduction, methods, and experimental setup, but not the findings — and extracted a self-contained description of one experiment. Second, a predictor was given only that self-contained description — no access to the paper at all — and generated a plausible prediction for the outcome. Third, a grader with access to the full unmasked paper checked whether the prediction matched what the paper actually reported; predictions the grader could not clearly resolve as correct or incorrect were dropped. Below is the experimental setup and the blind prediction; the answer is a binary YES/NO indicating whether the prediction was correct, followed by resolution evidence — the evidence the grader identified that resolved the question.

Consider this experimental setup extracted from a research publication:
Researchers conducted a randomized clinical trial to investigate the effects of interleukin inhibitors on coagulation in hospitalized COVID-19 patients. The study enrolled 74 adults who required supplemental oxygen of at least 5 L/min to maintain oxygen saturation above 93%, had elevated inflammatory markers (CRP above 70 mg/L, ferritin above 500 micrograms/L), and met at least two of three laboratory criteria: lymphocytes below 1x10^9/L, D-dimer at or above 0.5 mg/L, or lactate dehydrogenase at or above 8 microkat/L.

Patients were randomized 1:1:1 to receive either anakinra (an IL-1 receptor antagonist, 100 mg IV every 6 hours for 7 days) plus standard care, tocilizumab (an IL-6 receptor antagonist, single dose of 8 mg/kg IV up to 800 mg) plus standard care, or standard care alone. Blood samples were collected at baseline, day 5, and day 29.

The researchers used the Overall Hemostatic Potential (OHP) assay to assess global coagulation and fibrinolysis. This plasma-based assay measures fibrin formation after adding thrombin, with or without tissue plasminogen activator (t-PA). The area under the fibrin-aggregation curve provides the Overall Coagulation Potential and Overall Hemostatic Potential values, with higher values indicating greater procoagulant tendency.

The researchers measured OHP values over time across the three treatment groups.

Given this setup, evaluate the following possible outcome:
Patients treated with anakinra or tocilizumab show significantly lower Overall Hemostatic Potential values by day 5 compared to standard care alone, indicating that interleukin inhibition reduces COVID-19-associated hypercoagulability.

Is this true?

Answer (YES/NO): NO